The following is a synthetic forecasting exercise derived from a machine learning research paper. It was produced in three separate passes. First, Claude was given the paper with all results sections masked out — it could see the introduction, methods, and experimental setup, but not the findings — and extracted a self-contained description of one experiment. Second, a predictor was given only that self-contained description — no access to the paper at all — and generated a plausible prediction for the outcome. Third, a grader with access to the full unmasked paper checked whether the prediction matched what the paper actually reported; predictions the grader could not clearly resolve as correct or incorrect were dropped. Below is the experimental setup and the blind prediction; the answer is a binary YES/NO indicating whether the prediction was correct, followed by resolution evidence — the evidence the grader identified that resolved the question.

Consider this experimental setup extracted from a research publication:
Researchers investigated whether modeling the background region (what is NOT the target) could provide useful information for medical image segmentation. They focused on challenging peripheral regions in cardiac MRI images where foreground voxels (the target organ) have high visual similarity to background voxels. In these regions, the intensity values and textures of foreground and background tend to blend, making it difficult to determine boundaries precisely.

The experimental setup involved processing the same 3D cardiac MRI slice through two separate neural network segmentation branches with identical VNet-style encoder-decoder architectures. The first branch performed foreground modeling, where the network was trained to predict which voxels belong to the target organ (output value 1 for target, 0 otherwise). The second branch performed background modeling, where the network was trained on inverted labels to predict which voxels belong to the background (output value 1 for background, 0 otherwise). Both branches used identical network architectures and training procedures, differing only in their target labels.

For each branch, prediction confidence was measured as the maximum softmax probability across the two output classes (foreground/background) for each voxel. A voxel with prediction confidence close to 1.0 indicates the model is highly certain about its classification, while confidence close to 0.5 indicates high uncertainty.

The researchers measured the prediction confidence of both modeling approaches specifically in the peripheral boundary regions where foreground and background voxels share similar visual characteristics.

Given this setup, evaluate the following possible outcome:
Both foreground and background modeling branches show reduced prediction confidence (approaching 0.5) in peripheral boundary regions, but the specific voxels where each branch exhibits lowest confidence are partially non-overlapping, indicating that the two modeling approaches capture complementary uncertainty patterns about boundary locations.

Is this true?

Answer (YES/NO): NO